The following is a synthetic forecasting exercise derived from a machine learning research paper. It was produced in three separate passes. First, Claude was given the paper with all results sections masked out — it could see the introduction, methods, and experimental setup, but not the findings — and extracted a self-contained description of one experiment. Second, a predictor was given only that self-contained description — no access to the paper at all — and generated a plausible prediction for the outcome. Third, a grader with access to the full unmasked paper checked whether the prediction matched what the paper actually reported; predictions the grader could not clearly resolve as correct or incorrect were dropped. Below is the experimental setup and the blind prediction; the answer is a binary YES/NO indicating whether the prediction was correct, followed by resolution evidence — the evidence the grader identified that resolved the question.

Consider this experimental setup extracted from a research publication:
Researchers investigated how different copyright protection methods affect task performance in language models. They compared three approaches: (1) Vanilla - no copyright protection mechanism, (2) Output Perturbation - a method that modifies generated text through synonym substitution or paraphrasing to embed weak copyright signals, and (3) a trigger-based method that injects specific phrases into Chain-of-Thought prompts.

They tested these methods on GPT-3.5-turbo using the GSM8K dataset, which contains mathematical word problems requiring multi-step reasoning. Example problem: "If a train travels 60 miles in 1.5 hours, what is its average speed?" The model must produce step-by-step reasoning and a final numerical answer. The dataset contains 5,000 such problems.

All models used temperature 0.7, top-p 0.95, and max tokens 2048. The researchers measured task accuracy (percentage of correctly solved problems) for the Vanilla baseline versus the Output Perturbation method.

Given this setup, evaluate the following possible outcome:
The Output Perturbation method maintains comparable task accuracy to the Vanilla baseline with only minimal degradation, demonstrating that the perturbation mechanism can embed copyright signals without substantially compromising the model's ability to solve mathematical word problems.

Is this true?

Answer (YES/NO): NO